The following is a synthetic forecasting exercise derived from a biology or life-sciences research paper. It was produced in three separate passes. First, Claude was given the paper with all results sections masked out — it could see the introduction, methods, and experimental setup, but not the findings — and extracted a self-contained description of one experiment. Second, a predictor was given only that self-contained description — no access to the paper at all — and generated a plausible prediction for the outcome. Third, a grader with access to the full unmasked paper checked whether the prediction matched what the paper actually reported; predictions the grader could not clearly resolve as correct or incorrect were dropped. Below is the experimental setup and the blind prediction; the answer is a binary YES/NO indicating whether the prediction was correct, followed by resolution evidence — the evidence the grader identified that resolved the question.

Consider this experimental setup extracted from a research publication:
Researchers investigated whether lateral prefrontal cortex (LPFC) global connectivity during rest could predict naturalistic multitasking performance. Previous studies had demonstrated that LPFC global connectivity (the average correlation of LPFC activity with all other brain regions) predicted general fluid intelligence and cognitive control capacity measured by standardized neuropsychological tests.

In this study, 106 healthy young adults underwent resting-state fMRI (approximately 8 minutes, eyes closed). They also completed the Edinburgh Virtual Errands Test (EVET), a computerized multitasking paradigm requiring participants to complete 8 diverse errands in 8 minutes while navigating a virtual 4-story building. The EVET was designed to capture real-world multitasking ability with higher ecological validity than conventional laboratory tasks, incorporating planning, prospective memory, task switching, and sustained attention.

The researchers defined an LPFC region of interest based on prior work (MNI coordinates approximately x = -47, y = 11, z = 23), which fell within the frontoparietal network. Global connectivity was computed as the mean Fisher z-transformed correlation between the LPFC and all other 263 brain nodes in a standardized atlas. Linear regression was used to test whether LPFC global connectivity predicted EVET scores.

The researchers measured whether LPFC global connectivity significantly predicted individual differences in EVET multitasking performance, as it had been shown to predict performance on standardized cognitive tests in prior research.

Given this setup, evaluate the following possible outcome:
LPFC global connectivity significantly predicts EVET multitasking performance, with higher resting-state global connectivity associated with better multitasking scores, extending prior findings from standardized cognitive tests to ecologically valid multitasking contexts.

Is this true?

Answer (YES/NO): YES